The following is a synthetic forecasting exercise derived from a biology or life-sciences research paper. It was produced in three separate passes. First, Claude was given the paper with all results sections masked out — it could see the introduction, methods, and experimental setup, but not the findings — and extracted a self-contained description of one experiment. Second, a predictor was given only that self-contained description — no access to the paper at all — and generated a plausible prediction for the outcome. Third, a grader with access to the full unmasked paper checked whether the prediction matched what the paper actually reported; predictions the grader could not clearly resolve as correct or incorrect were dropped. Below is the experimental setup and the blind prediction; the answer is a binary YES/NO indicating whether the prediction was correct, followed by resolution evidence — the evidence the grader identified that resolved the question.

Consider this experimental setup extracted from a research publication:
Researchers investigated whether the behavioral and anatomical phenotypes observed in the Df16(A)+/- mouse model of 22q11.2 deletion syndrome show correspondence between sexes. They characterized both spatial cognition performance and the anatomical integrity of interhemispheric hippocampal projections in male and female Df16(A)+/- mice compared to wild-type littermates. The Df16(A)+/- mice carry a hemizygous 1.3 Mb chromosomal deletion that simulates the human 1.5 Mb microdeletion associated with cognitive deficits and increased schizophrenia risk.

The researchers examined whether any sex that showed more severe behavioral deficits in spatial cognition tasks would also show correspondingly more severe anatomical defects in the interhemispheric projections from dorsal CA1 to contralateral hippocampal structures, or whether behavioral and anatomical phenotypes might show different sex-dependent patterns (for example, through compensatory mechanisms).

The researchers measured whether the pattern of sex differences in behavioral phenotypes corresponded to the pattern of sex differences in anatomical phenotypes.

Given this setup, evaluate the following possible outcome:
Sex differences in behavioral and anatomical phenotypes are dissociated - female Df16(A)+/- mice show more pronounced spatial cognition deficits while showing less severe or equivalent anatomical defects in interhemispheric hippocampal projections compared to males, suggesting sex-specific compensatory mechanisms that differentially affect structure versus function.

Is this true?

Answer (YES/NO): NO